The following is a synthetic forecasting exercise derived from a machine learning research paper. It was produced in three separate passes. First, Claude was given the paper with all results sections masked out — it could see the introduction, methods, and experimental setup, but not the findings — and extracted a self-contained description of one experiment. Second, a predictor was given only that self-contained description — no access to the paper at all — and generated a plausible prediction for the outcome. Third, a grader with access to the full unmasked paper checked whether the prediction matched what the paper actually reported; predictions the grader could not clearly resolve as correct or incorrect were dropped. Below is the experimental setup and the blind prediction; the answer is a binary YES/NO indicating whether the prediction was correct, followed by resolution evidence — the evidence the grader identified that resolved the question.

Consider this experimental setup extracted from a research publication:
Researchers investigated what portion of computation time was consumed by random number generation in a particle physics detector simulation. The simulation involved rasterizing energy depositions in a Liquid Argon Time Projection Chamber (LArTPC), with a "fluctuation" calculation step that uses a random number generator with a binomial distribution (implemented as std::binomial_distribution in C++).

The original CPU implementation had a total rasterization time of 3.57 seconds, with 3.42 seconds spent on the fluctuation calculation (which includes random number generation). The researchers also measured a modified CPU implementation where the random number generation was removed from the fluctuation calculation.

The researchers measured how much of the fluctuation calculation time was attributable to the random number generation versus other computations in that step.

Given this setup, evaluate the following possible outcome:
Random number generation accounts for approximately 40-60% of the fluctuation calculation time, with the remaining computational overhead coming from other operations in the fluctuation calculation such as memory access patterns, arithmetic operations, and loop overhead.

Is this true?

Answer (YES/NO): NO